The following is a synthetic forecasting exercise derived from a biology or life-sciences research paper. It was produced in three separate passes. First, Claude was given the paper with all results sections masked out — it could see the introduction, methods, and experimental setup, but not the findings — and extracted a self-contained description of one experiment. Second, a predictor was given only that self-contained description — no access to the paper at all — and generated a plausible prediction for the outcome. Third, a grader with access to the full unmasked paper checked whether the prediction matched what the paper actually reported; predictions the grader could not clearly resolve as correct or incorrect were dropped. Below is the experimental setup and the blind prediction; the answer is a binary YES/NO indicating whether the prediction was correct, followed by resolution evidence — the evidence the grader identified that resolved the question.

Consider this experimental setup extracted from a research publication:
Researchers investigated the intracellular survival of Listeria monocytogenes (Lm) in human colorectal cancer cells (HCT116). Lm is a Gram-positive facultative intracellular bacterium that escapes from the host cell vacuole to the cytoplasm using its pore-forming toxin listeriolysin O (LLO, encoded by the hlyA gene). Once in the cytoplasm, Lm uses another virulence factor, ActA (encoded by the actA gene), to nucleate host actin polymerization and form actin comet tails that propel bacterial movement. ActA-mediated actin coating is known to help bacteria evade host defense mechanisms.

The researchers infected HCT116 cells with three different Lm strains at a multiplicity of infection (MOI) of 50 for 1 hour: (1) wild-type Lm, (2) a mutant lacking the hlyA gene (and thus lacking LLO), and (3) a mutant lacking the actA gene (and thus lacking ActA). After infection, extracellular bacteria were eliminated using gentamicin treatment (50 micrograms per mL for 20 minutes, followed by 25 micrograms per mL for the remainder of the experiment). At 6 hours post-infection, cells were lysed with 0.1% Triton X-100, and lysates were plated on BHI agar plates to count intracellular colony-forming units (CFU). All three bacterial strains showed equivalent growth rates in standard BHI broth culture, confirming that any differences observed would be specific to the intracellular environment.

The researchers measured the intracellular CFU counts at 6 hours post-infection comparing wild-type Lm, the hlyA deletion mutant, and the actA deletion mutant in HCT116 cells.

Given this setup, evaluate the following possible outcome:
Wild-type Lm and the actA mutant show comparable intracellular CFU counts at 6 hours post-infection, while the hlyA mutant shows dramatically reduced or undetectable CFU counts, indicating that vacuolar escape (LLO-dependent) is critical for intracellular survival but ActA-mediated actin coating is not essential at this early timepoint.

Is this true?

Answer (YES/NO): NO